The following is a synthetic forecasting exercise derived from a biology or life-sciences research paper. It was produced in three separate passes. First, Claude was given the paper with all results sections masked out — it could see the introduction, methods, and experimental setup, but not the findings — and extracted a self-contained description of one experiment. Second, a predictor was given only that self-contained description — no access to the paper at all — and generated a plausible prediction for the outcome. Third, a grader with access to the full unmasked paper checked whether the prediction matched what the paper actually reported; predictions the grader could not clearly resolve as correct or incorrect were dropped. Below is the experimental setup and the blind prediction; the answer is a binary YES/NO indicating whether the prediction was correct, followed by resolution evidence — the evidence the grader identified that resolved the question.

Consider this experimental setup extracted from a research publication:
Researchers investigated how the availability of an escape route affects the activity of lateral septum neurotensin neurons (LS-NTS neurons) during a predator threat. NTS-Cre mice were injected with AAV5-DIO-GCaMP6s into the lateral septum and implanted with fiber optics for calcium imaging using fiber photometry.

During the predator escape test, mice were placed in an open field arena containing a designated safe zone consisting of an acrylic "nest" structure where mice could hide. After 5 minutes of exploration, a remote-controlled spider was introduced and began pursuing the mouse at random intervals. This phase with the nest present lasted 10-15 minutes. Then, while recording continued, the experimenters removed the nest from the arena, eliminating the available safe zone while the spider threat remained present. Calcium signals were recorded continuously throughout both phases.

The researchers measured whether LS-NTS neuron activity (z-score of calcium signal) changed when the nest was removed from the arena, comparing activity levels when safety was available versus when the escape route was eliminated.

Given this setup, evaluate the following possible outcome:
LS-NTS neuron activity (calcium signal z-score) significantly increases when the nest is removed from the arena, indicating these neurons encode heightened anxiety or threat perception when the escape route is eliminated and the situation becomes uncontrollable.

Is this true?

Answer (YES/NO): YES